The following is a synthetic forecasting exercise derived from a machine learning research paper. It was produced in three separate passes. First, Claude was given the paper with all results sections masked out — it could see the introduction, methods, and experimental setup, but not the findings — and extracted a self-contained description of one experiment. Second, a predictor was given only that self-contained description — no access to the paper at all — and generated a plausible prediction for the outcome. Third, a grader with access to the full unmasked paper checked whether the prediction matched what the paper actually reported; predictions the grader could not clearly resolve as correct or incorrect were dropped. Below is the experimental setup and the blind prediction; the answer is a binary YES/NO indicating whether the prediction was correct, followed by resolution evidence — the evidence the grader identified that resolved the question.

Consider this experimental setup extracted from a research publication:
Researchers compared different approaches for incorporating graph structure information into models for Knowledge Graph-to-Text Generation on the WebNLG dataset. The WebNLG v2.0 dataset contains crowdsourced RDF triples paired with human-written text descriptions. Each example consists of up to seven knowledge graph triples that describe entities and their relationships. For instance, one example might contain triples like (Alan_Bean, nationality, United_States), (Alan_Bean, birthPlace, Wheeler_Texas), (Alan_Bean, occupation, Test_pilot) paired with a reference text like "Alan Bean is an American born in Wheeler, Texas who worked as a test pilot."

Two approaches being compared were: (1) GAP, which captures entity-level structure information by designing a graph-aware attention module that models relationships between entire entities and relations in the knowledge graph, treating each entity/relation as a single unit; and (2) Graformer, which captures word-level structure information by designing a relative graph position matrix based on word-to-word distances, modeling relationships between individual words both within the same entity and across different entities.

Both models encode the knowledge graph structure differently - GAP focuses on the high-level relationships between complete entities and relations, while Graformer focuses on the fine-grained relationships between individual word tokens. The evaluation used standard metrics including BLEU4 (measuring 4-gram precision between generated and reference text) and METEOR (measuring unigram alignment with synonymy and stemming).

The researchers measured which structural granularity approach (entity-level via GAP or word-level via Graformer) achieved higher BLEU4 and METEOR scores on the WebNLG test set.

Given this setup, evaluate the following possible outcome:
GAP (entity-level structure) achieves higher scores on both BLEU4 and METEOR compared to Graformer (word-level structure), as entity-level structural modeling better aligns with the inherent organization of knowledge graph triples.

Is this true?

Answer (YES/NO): YES